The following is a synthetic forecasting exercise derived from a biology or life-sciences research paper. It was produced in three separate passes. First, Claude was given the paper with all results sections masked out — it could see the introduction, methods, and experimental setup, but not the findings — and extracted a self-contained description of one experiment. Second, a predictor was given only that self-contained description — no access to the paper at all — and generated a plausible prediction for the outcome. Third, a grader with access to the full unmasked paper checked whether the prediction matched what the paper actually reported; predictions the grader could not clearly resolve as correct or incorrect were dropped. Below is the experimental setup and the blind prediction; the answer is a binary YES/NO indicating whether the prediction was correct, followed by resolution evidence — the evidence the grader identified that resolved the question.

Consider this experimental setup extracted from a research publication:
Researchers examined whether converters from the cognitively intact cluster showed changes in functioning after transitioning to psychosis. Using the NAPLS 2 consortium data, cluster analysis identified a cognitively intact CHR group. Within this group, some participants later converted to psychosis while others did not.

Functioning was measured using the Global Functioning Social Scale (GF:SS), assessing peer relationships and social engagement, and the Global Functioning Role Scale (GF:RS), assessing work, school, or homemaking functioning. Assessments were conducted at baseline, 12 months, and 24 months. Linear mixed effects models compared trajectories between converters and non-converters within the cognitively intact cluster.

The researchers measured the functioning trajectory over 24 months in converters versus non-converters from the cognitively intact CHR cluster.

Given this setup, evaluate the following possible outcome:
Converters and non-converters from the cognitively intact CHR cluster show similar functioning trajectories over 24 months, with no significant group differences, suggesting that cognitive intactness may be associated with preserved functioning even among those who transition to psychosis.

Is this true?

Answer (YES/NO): NO